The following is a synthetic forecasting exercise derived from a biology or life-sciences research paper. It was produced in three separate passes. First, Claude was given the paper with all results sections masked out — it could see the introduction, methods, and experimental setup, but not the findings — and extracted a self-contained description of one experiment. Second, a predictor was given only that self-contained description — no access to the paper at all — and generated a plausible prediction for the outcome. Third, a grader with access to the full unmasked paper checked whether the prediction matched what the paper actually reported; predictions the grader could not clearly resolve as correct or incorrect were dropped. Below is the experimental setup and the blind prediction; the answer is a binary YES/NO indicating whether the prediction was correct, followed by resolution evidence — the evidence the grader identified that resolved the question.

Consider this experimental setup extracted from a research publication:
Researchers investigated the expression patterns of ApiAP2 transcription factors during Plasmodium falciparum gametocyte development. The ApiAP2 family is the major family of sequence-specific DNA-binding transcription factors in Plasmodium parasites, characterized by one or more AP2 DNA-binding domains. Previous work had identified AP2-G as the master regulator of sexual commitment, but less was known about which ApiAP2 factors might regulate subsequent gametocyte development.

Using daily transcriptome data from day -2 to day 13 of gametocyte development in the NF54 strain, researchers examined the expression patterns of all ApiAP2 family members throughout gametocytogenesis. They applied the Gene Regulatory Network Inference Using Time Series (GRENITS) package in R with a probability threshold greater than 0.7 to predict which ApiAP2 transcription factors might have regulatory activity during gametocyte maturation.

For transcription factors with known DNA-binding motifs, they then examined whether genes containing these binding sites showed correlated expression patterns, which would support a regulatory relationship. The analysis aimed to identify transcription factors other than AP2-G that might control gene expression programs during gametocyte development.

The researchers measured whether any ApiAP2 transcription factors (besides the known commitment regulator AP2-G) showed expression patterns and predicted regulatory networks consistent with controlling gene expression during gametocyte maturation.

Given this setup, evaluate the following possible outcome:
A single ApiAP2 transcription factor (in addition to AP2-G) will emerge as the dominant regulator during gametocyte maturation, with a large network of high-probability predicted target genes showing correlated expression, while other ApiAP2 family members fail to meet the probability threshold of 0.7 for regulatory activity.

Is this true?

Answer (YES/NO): NO